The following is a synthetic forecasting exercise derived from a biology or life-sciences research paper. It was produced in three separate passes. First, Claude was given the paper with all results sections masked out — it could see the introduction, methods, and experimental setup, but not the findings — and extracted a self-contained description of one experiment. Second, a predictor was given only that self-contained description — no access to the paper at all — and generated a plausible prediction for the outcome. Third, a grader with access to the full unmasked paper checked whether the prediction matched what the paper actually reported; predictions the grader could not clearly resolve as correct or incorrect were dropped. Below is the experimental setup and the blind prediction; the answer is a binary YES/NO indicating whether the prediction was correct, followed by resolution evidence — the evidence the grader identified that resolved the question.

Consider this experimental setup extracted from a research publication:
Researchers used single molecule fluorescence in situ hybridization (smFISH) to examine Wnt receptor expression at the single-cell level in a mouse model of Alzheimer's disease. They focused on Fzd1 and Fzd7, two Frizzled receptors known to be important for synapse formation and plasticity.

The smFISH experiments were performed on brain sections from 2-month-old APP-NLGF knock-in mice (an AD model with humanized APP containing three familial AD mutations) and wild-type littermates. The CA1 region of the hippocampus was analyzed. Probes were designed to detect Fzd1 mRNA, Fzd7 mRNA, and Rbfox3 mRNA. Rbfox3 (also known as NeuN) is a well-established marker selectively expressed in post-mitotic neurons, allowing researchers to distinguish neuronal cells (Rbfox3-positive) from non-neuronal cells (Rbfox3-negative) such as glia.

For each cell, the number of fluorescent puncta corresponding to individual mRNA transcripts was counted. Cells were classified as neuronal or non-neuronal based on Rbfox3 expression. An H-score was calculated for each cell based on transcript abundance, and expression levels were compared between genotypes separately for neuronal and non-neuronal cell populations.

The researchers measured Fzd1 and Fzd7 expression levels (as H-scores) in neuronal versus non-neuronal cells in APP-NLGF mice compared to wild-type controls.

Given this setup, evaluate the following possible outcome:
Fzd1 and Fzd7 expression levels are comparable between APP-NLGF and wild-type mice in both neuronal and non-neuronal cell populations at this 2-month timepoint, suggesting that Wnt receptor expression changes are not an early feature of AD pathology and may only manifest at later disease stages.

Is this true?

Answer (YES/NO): NO